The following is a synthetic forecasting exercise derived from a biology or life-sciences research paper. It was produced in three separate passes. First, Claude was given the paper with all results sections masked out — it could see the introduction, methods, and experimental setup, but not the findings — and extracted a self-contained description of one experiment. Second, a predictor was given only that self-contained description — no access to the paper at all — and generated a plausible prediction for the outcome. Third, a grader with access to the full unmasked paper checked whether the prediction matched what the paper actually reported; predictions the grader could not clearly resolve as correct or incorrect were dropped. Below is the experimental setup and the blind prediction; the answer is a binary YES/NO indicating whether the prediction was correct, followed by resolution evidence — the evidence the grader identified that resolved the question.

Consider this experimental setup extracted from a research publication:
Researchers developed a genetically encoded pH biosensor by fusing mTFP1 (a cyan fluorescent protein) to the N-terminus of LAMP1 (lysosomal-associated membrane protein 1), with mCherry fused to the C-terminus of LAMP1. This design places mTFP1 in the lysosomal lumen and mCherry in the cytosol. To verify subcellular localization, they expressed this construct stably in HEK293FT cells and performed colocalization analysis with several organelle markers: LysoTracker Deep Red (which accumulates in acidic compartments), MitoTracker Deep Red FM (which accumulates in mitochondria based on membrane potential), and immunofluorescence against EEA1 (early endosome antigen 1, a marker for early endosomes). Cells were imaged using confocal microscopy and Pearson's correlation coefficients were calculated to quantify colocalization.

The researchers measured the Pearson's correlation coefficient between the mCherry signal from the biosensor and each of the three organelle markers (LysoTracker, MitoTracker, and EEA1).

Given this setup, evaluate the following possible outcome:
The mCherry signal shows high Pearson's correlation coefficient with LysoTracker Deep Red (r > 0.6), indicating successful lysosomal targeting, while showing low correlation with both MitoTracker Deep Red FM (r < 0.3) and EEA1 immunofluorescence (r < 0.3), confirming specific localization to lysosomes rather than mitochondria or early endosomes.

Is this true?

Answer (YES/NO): NO